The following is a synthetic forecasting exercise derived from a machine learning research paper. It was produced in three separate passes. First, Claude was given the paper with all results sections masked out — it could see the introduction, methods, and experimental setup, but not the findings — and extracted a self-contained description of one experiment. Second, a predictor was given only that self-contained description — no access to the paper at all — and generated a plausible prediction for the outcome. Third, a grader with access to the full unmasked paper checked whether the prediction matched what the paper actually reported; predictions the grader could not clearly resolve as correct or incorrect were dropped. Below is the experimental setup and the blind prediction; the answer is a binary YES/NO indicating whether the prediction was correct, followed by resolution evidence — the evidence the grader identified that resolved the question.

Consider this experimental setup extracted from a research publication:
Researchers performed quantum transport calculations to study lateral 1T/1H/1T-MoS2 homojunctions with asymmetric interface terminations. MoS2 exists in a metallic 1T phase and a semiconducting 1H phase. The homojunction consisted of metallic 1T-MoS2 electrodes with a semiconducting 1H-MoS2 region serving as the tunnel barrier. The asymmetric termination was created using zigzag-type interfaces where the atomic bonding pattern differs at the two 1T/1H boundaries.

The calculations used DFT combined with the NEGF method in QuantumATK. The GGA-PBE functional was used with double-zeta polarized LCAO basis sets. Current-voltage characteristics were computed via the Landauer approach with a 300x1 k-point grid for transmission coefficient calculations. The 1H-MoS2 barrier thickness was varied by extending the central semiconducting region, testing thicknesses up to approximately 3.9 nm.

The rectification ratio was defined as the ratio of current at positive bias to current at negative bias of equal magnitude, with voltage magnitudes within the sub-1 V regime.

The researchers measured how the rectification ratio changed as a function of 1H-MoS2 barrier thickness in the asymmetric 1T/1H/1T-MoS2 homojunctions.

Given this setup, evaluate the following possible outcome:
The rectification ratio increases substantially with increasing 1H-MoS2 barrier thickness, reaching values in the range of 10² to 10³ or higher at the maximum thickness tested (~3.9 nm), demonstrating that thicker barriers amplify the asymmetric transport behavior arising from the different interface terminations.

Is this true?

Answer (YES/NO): NO